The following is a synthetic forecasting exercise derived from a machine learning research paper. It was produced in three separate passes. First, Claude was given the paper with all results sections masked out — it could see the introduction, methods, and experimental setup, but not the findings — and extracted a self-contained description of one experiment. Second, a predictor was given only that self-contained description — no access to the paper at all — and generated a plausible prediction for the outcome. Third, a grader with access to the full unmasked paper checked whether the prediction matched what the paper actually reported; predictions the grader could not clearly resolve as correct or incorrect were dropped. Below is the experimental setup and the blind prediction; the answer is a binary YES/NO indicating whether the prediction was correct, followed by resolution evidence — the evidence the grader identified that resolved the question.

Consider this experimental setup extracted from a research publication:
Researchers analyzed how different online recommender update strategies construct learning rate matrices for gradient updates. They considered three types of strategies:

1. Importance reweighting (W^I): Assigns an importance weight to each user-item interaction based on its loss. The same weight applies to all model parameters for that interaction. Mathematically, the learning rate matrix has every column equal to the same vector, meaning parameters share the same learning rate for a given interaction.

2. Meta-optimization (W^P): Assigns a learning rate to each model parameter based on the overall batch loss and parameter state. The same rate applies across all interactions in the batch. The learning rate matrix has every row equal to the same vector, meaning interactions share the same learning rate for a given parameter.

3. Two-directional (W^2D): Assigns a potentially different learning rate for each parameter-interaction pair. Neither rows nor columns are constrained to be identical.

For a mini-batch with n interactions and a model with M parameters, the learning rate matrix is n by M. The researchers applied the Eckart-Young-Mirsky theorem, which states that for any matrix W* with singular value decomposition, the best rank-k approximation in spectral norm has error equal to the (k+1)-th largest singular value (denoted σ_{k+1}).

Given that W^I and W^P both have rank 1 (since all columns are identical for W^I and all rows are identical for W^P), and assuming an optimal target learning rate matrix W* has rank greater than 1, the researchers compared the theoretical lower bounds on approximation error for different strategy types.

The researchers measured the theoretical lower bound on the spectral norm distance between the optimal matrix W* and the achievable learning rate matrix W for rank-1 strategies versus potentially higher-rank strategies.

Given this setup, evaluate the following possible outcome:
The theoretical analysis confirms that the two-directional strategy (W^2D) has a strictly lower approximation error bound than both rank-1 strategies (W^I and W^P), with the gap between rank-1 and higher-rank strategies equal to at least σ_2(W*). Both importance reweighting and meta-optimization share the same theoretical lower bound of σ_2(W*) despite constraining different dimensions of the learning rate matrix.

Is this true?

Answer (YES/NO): NO